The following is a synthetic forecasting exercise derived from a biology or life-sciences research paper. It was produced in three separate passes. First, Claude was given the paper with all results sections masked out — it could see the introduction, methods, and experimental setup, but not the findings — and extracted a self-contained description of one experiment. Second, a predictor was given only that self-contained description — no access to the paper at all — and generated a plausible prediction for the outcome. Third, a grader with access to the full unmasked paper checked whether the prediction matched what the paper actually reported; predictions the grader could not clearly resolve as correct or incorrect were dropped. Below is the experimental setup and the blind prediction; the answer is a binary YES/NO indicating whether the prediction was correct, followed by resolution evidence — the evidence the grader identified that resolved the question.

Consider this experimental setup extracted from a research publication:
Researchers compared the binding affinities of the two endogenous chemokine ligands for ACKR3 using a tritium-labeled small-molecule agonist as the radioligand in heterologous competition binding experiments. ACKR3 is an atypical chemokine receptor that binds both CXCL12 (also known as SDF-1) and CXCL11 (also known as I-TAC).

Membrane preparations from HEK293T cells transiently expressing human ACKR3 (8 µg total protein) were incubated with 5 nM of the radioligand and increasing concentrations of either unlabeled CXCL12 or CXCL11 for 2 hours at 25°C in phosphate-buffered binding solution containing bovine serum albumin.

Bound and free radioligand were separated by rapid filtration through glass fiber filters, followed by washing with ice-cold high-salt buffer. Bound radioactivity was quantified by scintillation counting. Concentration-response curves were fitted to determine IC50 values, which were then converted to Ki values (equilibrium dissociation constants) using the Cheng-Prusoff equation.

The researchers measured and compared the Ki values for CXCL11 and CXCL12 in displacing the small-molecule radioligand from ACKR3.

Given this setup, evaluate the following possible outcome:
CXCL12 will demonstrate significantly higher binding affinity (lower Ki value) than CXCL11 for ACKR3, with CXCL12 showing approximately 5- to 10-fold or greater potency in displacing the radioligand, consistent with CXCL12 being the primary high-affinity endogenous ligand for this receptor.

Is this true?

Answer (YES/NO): NO